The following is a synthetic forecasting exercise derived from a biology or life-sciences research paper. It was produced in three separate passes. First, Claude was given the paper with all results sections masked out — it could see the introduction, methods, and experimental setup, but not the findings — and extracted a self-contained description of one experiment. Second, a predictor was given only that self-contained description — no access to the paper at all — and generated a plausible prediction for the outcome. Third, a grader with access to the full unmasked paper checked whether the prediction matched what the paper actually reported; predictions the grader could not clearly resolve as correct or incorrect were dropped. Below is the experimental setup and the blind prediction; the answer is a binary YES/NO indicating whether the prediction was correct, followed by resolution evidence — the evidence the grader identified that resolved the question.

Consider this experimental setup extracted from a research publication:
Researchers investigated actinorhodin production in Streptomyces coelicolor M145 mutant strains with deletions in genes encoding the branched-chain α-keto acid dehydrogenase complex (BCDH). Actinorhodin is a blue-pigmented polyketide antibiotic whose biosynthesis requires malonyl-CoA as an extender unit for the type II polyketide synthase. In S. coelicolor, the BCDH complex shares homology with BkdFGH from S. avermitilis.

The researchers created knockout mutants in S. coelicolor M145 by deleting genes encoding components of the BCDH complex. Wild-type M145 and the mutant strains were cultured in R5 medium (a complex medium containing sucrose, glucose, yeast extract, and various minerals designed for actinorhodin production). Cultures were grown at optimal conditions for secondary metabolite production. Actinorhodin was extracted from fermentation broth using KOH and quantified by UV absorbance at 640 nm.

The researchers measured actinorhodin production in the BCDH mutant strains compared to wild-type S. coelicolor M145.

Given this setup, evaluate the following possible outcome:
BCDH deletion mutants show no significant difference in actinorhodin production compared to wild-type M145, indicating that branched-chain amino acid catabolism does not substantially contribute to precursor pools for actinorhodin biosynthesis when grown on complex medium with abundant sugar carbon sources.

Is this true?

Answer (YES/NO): NO